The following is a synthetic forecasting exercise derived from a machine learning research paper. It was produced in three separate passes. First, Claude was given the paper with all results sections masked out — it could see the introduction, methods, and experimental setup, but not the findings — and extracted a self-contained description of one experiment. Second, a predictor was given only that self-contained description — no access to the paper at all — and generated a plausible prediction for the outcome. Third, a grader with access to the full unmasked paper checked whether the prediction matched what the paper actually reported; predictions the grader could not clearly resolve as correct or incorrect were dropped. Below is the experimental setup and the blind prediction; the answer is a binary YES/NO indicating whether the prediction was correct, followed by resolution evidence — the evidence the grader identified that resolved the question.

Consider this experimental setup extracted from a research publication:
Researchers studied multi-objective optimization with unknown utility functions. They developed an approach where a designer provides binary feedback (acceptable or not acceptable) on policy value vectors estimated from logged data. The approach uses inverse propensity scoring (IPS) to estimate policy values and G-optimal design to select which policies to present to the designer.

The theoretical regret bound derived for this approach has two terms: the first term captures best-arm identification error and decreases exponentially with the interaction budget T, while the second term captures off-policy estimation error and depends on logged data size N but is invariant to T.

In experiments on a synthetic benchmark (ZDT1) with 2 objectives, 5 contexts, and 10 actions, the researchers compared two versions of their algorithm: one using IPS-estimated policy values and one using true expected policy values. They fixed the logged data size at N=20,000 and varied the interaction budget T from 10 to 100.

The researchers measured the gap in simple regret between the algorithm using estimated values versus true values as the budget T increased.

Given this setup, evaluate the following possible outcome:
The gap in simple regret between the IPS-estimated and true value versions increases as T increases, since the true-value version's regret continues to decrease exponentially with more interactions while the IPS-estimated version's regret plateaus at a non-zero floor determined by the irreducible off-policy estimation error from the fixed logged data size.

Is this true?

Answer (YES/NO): NO